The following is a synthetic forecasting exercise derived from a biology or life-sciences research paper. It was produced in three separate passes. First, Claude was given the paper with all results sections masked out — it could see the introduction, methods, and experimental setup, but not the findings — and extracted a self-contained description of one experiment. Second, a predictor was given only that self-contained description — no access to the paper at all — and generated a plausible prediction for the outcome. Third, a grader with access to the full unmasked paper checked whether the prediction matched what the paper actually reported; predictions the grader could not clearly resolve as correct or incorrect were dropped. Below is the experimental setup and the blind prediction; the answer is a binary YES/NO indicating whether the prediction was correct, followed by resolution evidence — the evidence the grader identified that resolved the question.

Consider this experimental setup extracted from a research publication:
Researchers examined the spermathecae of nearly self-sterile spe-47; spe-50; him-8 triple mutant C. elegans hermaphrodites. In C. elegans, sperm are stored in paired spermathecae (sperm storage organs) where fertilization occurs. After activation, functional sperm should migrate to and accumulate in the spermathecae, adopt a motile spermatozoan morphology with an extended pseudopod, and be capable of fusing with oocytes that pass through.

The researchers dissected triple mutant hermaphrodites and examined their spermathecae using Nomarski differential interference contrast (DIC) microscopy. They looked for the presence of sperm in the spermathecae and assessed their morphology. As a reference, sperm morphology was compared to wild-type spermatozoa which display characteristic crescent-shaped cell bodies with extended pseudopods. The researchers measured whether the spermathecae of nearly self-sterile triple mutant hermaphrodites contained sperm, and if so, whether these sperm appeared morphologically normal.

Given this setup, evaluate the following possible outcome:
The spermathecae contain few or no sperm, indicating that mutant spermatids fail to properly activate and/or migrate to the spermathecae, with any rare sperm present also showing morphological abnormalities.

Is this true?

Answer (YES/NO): NO